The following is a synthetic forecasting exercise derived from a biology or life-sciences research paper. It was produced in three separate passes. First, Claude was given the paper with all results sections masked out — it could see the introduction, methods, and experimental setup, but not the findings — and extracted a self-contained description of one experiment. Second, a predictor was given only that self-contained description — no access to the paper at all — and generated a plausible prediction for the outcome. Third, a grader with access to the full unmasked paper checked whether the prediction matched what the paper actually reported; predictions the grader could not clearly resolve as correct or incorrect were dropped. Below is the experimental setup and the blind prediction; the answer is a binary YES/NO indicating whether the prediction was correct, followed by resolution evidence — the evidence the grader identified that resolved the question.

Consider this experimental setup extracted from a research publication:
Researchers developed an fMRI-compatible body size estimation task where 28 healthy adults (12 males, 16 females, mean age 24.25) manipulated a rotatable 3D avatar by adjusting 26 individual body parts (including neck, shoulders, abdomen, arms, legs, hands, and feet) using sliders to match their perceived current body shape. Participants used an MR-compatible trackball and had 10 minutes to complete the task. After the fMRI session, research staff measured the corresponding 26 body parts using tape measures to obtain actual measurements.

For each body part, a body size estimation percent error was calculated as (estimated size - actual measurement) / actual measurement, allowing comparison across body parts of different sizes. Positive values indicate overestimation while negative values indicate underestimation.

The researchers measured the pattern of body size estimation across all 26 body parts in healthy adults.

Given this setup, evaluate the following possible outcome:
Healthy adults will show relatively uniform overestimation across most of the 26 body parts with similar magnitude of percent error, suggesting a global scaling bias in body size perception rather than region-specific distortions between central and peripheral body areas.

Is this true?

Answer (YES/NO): NO